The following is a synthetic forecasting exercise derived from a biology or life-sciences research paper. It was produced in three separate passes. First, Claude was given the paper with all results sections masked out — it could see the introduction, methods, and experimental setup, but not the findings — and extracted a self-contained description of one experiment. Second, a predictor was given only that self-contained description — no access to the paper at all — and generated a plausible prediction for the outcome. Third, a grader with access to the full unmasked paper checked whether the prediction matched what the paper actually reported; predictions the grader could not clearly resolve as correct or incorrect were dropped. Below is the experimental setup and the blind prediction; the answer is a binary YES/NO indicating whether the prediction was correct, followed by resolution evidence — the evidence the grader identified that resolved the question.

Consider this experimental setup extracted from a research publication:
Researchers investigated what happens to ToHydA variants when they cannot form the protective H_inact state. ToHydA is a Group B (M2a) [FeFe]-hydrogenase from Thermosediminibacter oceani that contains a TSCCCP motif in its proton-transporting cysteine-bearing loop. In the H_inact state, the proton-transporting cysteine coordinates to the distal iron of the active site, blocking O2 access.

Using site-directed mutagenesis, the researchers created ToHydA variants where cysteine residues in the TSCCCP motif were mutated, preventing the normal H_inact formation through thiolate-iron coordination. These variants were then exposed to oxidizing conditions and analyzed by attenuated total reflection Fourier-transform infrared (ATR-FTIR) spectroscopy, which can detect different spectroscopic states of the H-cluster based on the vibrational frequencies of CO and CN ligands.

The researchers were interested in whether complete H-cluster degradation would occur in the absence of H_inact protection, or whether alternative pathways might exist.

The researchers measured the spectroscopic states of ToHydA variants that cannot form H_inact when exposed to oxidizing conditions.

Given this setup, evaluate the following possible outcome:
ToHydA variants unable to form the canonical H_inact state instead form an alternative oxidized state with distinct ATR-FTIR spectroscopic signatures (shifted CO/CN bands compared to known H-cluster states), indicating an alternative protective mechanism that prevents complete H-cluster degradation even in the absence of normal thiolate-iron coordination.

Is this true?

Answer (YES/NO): YES